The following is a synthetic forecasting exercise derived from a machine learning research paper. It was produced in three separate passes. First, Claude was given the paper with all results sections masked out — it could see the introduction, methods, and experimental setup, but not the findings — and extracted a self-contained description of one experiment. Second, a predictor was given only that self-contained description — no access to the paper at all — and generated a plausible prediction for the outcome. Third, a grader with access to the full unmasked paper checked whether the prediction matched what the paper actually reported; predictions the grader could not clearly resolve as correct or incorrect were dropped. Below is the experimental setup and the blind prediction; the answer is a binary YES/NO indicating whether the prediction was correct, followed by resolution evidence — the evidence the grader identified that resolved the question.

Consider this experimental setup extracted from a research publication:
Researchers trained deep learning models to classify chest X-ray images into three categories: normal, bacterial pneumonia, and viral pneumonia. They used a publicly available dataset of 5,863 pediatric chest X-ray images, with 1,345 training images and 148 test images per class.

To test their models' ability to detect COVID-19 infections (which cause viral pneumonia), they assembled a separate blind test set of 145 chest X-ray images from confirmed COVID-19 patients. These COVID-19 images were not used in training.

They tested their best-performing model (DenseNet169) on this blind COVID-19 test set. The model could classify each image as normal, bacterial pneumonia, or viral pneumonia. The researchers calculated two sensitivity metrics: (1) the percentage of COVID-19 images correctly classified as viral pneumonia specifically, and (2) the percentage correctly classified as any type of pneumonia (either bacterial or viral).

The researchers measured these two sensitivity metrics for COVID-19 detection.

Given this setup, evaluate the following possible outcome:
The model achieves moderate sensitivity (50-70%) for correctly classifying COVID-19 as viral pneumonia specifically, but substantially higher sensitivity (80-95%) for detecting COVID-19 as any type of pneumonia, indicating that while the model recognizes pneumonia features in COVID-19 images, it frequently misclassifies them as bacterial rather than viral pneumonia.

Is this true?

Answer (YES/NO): NO